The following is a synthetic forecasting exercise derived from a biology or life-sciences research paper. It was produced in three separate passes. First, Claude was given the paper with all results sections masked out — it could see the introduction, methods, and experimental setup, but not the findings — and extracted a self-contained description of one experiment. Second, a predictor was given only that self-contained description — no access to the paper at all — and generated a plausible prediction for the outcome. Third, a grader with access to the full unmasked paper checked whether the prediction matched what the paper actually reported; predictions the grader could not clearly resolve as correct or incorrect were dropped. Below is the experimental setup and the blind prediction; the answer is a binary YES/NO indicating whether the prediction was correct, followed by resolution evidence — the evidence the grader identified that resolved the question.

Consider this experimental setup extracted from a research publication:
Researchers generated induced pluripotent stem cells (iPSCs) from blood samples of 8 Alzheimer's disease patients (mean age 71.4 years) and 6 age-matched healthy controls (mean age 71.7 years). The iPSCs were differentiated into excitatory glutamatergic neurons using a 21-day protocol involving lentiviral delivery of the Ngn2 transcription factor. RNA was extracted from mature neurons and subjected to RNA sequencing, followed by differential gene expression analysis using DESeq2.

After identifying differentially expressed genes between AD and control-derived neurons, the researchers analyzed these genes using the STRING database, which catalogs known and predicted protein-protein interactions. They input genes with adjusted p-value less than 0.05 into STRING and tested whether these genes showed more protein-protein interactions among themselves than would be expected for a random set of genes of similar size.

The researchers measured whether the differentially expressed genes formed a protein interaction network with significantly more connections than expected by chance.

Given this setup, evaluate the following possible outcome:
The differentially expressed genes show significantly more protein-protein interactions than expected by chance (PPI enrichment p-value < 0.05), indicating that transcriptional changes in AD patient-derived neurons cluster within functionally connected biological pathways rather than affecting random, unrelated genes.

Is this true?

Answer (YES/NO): YES